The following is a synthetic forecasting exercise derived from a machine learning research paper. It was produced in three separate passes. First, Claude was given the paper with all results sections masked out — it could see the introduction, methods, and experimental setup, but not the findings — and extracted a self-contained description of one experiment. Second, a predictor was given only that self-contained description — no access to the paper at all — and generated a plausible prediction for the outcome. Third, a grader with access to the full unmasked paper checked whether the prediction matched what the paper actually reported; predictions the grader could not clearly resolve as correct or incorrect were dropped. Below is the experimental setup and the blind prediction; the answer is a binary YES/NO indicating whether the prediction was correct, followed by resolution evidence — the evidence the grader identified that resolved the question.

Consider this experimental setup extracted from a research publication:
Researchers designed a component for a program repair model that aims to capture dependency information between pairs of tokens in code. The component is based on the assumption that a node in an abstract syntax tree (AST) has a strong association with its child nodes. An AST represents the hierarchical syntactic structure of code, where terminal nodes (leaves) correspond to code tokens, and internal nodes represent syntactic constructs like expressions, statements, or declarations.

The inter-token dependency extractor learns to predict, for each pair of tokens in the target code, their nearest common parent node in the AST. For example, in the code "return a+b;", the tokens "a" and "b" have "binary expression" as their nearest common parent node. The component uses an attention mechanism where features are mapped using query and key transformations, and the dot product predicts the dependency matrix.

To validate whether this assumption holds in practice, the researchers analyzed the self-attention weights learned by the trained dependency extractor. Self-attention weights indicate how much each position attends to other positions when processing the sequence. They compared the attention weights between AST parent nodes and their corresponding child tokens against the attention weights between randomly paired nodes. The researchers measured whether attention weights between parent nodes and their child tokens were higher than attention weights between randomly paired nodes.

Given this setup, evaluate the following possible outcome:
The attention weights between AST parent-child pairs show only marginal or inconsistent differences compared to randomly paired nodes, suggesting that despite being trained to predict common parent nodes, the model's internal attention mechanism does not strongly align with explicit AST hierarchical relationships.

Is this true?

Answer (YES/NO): NO